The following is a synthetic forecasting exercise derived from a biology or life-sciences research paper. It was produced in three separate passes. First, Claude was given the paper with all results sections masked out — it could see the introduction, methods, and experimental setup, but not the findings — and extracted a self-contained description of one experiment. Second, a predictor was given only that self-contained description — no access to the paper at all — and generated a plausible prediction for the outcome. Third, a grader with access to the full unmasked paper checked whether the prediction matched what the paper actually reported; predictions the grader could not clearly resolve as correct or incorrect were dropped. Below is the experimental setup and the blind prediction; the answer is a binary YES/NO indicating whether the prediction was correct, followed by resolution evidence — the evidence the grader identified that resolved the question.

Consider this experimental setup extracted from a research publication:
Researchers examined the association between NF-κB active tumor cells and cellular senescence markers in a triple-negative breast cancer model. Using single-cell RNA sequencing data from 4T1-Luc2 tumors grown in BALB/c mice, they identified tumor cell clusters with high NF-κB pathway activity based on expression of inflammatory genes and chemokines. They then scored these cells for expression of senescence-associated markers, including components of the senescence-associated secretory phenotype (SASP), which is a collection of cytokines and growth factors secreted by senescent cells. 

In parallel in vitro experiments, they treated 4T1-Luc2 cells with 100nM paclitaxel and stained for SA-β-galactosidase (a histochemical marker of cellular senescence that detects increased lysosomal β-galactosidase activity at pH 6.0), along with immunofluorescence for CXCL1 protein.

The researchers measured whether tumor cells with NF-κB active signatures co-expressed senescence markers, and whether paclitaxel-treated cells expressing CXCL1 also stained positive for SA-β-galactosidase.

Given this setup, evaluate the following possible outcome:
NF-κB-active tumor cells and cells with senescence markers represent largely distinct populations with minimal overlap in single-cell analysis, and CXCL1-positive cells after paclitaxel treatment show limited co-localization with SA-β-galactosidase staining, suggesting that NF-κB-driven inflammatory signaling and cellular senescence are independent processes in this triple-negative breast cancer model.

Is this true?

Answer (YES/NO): NO